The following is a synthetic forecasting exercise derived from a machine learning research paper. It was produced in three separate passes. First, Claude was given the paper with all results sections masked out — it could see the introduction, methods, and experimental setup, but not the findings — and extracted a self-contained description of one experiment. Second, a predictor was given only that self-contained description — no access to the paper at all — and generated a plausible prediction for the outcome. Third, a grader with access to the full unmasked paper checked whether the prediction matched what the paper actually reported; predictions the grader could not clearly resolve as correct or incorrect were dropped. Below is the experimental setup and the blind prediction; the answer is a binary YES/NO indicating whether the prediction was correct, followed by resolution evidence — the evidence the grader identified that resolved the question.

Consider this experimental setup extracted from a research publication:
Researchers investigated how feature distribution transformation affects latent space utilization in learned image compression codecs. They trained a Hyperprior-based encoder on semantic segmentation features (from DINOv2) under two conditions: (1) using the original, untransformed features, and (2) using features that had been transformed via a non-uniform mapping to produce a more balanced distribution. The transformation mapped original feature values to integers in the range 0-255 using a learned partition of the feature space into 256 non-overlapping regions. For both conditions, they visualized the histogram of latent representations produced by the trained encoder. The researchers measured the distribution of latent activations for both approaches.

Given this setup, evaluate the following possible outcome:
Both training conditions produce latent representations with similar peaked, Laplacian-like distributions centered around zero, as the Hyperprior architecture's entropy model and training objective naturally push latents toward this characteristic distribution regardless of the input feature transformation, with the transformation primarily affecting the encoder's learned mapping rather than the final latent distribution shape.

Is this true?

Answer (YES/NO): NO